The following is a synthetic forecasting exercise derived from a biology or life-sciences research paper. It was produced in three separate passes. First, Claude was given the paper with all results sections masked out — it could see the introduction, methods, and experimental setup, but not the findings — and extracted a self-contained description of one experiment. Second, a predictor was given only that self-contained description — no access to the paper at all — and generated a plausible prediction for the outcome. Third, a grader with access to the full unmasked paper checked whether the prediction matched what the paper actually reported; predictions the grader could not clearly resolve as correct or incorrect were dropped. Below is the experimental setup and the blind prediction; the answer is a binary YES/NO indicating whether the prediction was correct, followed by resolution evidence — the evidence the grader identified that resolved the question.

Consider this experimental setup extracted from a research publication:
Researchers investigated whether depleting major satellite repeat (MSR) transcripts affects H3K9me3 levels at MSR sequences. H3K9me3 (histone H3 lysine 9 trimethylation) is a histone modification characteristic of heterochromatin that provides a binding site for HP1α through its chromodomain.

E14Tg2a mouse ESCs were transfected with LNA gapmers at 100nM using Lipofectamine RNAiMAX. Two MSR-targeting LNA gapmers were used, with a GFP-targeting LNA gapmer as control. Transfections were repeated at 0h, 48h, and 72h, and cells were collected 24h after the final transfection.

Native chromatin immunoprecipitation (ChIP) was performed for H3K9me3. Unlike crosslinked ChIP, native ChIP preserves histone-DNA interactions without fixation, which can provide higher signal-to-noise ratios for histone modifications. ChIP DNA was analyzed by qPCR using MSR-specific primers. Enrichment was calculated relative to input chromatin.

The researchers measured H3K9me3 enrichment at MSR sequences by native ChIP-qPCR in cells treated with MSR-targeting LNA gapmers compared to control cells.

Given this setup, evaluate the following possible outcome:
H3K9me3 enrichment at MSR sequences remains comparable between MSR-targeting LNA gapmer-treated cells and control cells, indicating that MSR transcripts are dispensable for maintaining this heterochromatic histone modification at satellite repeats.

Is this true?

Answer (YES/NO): NO